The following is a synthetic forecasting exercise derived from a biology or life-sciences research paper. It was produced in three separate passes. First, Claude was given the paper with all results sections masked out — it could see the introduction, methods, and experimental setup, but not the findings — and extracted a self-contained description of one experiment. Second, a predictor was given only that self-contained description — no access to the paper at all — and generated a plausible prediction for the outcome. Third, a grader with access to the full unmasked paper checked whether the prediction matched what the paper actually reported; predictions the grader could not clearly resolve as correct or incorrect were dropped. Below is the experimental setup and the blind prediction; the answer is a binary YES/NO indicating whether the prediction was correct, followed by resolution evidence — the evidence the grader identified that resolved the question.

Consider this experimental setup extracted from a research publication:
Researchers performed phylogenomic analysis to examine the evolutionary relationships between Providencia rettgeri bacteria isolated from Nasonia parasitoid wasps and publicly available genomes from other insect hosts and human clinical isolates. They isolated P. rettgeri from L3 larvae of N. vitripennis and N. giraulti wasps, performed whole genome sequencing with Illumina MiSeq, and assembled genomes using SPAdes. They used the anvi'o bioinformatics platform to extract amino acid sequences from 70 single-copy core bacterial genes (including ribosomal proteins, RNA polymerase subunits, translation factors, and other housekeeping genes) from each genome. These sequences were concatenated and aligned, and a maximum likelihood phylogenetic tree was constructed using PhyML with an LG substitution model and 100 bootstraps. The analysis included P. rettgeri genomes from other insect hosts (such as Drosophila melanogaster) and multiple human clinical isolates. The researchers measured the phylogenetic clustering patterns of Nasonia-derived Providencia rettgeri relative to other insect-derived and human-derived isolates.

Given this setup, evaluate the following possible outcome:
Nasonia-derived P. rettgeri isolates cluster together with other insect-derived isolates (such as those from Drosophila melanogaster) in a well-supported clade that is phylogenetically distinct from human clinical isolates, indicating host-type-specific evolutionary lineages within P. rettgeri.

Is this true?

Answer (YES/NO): YES